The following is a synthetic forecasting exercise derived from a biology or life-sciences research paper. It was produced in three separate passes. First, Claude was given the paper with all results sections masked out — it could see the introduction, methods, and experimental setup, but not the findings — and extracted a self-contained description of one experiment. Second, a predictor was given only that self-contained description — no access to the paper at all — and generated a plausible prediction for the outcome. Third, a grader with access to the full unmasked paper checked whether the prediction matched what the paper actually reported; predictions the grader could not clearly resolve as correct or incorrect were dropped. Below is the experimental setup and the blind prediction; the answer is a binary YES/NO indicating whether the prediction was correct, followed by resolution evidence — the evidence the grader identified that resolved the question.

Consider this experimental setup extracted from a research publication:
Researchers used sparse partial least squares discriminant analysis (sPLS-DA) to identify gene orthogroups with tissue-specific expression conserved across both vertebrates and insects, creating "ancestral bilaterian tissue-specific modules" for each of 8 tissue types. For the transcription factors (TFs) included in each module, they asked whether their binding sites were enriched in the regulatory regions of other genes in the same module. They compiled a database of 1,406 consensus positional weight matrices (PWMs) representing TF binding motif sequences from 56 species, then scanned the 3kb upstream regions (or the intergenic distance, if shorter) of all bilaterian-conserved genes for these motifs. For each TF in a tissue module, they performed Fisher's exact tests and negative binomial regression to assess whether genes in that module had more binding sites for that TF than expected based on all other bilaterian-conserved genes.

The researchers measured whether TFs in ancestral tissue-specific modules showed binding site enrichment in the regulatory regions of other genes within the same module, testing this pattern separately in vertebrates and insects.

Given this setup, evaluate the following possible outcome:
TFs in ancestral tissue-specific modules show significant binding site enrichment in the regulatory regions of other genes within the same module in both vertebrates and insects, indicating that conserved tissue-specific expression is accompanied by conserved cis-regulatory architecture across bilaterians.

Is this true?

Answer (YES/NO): YES